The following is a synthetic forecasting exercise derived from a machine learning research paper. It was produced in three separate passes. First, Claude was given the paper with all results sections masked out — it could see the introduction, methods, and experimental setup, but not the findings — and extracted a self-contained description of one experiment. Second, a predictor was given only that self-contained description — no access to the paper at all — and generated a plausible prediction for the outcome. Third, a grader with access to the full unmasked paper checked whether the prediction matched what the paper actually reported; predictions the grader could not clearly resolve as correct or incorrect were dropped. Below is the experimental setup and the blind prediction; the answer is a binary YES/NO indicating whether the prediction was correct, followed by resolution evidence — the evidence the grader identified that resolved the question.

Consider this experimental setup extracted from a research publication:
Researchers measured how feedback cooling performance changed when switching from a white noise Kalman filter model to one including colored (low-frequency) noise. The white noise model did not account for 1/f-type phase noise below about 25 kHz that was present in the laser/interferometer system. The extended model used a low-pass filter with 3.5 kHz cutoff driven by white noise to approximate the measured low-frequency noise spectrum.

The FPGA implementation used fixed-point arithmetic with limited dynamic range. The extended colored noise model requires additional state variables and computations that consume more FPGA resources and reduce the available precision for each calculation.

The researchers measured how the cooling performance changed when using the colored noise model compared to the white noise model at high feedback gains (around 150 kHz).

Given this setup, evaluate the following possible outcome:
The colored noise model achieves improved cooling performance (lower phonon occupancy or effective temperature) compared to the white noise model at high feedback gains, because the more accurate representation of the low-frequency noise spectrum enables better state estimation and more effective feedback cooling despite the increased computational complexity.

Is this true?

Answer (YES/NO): NO